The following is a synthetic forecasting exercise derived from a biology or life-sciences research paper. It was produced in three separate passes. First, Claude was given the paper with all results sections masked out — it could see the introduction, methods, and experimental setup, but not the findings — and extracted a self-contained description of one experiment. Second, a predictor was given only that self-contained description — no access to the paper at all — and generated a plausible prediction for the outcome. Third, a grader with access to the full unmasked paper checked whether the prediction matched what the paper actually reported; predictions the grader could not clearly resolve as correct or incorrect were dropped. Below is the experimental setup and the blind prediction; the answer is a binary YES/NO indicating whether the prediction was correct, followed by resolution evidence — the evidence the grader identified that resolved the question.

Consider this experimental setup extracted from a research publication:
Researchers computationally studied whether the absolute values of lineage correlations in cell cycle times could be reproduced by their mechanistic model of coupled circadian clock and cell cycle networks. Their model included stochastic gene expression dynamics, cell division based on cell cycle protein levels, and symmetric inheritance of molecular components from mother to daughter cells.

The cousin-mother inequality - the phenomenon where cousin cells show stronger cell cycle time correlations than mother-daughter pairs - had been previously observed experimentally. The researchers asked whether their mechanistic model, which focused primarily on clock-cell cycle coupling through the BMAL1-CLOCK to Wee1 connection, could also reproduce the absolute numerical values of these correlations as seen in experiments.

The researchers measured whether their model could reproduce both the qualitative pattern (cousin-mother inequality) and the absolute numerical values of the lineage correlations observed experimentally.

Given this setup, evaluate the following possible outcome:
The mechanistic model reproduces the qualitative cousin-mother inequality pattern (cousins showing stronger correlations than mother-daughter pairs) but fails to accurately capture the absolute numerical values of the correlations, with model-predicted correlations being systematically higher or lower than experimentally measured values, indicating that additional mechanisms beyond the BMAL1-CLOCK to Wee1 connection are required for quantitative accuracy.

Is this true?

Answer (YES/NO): YES